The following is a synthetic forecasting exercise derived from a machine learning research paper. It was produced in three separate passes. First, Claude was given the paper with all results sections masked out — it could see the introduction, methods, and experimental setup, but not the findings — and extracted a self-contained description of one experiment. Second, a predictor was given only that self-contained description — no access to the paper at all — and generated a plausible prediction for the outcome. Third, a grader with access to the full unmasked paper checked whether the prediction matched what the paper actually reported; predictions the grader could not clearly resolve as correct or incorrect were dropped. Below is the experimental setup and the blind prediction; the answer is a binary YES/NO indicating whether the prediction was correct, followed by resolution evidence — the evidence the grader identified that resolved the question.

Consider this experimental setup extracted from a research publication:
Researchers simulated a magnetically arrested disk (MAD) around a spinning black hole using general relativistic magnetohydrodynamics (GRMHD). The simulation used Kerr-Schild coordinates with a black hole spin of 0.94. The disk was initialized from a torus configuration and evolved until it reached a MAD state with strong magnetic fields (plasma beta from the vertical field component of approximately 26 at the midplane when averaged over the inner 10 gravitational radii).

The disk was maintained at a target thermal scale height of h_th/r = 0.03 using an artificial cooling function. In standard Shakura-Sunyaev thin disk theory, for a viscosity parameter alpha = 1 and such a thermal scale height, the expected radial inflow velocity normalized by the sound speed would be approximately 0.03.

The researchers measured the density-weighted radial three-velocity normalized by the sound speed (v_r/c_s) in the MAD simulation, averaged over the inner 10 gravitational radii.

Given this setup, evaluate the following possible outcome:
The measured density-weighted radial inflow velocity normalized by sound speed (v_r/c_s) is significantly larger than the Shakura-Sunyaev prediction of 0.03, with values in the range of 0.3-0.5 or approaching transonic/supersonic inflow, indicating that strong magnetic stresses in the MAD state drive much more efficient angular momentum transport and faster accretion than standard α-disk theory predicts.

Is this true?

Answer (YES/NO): YES